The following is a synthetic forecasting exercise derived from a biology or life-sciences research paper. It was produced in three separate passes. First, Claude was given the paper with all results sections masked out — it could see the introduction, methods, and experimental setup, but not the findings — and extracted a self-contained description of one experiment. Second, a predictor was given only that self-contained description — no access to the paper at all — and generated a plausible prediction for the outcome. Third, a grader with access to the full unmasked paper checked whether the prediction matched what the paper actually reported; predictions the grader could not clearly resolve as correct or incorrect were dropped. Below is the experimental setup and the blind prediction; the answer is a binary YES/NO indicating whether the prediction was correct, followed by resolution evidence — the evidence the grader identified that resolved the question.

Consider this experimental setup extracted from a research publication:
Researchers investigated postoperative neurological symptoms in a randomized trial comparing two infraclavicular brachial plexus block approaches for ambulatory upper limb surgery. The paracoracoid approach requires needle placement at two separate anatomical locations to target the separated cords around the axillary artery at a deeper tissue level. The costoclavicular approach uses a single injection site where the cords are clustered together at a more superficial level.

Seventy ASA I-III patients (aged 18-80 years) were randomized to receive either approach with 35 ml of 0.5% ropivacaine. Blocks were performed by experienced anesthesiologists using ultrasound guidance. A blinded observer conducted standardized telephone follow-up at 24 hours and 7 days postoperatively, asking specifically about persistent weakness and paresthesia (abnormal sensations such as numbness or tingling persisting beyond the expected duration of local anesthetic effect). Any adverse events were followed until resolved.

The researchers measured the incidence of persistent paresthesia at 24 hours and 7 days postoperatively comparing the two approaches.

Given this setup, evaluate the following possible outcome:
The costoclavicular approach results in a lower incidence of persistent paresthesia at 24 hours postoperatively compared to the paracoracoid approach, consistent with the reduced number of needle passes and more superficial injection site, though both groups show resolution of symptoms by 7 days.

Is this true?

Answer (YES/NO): NO